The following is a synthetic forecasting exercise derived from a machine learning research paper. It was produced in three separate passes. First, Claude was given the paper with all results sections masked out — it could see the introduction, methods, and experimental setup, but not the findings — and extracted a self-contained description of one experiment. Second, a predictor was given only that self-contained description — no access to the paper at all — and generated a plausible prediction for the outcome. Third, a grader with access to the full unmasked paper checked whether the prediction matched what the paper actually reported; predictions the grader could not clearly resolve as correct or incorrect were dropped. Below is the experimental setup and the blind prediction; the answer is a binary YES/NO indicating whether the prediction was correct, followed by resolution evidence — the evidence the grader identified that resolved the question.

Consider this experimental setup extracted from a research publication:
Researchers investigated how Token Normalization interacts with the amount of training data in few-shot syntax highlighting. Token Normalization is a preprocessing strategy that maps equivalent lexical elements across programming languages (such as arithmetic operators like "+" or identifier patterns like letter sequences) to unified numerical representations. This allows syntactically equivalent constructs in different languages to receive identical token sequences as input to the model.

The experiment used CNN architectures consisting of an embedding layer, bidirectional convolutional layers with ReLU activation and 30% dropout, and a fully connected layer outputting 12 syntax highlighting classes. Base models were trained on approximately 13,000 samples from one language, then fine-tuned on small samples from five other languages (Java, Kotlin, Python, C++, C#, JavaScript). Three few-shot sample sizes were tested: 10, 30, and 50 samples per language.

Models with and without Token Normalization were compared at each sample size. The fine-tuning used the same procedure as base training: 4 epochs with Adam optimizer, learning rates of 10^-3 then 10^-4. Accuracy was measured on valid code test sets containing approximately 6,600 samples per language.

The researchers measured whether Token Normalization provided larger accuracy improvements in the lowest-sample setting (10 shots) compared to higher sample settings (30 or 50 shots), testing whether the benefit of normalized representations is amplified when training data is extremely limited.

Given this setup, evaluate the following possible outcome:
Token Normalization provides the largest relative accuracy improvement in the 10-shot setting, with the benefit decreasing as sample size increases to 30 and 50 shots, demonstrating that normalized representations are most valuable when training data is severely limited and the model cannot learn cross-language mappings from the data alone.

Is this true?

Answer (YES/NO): YES